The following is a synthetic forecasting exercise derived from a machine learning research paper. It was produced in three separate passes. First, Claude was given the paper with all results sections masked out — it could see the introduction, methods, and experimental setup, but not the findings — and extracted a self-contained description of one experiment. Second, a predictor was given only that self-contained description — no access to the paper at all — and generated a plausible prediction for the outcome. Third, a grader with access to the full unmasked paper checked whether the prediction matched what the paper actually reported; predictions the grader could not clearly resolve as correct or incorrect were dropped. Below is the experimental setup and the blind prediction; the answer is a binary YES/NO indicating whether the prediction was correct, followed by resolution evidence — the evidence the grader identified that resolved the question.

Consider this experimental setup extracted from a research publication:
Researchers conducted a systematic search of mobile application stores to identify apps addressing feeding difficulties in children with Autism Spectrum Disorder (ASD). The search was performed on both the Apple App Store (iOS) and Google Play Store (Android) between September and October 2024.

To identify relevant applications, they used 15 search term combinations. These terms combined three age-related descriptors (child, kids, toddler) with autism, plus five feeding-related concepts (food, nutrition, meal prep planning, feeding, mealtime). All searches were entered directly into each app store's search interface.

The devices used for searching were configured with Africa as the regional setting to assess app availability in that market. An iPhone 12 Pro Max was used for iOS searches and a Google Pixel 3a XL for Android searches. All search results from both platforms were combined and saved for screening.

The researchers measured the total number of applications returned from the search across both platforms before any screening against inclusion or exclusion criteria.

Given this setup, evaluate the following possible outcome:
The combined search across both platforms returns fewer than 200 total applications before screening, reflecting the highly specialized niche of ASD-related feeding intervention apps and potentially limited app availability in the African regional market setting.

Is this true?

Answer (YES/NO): NO